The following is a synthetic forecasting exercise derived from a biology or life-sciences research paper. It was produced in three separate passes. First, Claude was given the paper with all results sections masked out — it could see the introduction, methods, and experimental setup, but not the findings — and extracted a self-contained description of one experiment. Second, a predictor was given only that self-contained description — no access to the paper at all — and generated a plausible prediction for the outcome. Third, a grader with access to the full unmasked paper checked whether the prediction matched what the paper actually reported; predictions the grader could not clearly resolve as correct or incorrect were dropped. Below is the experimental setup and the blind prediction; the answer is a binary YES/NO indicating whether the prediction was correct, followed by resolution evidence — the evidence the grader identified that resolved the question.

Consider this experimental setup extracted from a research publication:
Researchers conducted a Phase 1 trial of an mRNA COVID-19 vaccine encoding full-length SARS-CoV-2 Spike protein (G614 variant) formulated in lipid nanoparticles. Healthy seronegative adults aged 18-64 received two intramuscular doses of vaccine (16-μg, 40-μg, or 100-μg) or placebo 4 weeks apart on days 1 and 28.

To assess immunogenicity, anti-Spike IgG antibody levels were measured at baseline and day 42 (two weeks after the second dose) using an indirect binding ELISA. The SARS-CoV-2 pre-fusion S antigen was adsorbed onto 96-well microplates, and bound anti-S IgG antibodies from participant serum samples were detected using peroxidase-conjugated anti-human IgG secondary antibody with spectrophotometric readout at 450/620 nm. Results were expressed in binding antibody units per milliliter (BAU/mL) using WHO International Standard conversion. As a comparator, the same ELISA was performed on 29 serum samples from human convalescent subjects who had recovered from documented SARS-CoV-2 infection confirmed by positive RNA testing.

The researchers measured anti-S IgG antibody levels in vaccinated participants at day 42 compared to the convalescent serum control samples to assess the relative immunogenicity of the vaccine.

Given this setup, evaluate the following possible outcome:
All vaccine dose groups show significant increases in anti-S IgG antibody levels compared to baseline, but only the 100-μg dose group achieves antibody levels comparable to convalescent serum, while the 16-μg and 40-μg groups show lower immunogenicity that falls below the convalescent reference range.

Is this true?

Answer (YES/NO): NO